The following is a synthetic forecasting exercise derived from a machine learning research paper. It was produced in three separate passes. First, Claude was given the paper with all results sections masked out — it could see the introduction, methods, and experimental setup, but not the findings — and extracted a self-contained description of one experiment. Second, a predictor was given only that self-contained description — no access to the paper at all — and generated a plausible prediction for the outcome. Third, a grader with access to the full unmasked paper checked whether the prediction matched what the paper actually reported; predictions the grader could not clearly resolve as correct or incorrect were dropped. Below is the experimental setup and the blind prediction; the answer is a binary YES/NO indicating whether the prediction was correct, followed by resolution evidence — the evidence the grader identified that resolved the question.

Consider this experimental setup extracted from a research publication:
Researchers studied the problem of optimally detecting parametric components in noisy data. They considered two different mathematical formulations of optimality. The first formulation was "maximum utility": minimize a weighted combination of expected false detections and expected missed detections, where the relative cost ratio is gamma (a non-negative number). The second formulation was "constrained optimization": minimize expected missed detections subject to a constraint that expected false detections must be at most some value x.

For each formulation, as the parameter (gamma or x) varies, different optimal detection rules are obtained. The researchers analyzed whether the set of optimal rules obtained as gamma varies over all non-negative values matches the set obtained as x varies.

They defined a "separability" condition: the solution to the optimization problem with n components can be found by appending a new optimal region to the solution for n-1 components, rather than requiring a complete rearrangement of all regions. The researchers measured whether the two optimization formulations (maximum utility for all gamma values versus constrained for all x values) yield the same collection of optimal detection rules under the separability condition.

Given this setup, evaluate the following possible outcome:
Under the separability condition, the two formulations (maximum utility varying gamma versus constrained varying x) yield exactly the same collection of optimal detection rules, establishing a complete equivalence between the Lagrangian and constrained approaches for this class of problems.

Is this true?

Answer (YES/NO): YES